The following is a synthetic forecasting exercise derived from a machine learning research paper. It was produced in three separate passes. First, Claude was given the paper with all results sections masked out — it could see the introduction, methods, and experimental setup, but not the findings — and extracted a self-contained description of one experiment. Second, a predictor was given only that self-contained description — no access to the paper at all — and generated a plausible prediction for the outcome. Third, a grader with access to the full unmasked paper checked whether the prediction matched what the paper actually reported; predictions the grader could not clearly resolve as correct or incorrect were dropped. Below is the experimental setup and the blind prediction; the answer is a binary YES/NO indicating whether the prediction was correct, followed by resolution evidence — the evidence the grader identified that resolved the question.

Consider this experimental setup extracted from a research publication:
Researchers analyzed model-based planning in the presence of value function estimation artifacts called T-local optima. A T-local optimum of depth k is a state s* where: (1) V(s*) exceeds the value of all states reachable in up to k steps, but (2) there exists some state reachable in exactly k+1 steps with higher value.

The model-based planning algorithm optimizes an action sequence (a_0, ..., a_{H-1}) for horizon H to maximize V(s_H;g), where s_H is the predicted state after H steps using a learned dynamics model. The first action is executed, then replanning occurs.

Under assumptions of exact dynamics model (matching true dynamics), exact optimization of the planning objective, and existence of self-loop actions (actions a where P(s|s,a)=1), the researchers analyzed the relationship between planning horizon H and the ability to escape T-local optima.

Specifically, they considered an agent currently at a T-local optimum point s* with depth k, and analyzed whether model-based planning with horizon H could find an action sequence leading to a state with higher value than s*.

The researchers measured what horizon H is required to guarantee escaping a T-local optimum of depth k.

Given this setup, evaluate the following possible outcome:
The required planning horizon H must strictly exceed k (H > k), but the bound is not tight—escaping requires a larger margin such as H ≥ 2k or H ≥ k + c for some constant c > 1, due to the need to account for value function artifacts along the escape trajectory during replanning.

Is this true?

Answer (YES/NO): NO